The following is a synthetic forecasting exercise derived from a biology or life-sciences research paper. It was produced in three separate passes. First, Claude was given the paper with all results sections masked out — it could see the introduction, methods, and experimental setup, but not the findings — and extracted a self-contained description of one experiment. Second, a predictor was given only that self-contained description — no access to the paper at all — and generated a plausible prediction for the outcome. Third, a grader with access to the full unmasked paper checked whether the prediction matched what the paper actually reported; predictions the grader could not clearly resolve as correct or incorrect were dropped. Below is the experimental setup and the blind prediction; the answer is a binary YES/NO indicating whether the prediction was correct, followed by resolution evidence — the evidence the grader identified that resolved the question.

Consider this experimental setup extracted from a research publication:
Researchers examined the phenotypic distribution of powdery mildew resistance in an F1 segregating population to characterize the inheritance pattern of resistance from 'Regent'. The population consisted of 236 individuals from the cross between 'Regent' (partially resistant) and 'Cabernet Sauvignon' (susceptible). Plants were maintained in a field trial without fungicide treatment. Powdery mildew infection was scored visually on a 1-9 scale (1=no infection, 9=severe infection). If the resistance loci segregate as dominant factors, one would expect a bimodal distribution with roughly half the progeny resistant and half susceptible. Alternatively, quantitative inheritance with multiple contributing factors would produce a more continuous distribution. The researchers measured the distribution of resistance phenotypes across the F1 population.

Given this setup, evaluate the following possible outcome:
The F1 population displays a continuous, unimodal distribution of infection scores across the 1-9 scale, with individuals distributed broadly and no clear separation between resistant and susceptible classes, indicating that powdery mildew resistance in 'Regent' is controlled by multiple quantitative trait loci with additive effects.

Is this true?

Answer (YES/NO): NO